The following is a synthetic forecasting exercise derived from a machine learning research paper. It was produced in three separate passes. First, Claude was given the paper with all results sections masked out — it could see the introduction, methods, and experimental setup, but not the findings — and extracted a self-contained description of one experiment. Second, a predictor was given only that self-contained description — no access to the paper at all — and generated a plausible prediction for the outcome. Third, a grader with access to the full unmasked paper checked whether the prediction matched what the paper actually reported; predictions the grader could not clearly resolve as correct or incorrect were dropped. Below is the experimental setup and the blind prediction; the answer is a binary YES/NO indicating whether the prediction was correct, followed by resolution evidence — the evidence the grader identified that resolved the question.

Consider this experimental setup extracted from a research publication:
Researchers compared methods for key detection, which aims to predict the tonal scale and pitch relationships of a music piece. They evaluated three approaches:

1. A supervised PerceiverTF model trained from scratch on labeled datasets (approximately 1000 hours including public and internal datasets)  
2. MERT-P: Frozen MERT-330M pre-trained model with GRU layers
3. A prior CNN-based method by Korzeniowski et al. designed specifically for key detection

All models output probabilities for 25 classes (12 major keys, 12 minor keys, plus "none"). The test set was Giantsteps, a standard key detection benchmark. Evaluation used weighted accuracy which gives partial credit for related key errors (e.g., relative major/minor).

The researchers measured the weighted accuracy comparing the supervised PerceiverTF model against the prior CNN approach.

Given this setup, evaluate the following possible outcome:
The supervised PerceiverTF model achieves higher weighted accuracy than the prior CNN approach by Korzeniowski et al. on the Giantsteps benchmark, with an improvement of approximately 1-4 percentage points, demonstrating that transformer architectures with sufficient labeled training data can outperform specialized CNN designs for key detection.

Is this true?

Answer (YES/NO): NO